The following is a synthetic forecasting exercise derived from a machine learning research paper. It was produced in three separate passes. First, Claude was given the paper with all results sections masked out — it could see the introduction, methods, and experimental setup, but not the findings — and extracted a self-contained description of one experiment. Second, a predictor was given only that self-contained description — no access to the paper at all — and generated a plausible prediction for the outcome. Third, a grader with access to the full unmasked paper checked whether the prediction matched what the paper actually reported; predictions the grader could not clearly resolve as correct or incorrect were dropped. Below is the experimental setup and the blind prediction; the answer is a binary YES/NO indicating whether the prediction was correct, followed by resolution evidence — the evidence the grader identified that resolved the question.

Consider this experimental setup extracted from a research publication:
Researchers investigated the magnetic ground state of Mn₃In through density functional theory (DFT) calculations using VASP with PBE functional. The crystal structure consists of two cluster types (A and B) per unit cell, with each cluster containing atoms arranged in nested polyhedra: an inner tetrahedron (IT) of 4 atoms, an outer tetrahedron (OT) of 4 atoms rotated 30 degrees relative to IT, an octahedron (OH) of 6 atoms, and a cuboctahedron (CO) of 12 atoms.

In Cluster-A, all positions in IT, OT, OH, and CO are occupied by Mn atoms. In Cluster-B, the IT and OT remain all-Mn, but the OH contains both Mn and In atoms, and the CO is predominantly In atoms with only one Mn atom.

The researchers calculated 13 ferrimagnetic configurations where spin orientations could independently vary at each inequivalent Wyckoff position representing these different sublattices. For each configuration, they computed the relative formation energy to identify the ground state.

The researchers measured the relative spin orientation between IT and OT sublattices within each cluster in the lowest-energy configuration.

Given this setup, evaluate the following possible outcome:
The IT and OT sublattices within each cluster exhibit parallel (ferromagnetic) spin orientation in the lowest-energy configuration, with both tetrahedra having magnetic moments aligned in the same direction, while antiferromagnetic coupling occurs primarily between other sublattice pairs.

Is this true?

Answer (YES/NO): NO